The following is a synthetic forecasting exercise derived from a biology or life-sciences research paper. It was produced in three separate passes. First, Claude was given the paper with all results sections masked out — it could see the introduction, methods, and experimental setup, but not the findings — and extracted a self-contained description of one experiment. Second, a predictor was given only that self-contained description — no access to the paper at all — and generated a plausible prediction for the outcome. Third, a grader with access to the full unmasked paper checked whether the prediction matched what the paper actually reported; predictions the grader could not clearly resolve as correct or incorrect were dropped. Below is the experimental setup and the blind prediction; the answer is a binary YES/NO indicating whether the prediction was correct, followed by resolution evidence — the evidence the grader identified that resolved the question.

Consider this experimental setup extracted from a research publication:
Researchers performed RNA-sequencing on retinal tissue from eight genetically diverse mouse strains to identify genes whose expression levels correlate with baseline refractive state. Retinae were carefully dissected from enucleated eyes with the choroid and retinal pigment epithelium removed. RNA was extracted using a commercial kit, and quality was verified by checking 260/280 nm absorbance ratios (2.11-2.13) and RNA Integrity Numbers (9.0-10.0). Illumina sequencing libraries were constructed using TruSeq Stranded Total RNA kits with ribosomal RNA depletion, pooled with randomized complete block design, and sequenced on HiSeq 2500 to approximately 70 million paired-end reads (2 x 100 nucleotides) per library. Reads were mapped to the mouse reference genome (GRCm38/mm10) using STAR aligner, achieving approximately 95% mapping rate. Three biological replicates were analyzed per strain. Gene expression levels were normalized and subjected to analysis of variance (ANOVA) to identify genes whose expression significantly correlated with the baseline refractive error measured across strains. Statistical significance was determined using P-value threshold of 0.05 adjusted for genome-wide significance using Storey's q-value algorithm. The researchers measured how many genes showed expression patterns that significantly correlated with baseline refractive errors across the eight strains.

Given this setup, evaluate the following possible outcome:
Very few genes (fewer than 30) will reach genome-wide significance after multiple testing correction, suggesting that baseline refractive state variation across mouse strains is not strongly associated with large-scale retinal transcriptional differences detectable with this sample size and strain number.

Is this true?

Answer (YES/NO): NO